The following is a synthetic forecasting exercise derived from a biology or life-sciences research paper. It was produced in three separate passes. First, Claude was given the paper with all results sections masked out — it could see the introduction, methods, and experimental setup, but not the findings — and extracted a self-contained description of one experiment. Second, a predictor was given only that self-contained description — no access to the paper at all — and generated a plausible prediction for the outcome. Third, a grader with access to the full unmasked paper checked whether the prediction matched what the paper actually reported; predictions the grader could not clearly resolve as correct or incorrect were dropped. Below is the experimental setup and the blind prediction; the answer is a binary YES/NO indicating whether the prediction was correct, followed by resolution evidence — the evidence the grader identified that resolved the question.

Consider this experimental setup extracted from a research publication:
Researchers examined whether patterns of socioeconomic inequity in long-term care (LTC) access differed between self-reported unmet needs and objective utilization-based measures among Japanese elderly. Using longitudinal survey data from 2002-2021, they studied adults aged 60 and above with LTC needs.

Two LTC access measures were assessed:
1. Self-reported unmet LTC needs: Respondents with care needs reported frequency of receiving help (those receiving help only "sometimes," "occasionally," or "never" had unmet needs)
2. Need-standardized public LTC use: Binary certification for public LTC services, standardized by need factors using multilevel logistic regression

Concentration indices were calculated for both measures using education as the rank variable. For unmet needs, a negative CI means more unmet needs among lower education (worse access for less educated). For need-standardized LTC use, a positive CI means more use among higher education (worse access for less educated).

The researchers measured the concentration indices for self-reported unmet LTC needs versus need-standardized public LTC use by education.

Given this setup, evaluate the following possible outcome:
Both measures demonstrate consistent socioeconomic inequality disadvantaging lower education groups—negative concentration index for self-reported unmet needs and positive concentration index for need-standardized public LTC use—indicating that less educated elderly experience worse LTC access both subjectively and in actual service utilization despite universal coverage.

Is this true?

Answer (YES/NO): NO